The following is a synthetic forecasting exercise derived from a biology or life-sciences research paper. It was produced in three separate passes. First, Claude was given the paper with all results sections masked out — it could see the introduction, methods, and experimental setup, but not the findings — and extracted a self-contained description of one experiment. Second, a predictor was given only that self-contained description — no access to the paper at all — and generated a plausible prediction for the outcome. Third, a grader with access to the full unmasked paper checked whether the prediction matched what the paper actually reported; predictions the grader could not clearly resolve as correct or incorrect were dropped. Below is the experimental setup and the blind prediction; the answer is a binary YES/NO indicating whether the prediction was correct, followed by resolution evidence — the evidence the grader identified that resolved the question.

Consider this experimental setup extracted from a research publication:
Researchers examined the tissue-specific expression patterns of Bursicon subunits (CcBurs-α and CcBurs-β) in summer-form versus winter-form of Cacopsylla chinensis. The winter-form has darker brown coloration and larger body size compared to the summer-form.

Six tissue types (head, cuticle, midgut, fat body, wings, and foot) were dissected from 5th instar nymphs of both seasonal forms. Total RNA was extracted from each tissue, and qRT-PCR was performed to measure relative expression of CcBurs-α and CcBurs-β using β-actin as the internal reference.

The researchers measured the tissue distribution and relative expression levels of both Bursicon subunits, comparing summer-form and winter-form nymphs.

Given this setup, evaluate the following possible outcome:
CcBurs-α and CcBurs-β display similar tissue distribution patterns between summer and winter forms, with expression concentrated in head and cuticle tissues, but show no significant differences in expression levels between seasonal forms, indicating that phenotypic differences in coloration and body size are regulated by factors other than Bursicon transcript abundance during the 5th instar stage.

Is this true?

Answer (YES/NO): NO